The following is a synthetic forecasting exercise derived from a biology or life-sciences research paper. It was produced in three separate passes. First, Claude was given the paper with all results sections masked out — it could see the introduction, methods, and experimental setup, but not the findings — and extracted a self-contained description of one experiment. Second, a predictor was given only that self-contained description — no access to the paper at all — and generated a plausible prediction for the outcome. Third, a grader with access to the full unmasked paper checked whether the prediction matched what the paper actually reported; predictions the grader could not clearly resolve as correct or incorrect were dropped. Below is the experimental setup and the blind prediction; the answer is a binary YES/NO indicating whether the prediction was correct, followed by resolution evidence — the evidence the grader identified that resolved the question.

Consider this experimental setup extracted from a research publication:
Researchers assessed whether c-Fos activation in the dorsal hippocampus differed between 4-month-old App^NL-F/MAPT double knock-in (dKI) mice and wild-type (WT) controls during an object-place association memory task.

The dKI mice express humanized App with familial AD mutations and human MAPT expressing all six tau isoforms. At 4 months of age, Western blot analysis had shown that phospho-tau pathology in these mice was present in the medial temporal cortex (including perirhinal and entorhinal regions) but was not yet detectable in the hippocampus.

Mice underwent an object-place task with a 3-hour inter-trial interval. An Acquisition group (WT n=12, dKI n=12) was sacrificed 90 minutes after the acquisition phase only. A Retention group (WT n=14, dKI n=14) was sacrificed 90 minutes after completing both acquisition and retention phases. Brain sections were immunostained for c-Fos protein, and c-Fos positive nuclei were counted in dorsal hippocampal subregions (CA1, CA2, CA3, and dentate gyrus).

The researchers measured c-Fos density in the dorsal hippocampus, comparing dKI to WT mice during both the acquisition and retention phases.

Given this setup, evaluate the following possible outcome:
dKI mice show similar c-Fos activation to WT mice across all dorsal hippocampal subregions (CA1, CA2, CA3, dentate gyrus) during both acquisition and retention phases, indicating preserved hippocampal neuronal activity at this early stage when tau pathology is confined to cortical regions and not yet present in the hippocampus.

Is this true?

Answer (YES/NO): YES